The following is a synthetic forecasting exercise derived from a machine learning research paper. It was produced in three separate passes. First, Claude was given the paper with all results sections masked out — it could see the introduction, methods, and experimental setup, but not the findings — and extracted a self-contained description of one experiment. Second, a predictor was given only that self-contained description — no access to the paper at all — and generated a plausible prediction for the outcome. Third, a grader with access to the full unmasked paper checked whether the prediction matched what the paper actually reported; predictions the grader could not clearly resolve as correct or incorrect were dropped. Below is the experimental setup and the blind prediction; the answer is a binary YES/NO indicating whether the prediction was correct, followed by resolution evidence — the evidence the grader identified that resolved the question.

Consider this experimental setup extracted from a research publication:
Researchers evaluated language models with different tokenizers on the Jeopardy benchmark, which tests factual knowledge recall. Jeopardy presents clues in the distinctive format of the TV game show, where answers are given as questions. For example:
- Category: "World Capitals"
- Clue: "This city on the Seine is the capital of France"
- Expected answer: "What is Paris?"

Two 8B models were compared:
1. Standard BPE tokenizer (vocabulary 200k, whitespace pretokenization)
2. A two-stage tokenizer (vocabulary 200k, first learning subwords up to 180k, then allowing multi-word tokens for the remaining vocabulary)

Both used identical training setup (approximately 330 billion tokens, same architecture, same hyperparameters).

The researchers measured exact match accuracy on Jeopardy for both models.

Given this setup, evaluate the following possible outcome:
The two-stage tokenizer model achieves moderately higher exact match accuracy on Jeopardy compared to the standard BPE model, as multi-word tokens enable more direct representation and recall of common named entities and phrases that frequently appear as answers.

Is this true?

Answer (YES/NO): NO